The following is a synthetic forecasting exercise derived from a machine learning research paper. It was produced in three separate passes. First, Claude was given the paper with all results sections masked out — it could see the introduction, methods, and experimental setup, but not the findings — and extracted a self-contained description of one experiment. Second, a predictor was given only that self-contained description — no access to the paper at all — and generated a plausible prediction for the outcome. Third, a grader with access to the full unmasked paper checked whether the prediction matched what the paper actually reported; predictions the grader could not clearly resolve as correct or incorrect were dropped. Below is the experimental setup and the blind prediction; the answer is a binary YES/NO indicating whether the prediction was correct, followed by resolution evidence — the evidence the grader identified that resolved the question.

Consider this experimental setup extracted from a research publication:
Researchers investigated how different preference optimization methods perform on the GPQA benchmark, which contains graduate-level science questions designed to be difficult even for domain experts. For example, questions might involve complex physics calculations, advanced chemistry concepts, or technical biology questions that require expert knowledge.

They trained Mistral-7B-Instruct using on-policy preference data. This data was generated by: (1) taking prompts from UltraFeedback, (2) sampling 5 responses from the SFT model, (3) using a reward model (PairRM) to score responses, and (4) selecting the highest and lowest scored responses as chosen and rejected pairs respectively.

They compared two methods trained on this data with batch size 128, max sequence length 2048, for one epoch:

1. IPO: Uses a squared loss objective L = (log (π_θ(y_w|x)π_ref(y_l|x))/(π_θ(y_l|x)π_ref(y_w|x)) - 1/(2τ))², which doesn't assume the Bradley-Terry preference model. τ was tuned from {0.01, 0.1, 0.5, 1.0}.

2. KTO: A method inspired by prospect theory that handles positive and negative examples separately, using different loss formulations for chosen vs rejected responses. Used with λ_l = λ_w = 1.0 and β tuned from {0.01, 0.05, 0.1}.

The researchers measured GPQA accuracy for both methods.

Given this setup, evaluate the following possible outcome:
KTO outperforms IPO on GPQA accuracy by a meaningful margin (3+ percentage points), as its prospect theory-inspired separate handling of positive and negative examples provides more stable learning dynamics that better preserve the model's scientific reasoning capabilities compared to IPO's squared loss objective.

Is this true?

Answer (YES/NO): NO